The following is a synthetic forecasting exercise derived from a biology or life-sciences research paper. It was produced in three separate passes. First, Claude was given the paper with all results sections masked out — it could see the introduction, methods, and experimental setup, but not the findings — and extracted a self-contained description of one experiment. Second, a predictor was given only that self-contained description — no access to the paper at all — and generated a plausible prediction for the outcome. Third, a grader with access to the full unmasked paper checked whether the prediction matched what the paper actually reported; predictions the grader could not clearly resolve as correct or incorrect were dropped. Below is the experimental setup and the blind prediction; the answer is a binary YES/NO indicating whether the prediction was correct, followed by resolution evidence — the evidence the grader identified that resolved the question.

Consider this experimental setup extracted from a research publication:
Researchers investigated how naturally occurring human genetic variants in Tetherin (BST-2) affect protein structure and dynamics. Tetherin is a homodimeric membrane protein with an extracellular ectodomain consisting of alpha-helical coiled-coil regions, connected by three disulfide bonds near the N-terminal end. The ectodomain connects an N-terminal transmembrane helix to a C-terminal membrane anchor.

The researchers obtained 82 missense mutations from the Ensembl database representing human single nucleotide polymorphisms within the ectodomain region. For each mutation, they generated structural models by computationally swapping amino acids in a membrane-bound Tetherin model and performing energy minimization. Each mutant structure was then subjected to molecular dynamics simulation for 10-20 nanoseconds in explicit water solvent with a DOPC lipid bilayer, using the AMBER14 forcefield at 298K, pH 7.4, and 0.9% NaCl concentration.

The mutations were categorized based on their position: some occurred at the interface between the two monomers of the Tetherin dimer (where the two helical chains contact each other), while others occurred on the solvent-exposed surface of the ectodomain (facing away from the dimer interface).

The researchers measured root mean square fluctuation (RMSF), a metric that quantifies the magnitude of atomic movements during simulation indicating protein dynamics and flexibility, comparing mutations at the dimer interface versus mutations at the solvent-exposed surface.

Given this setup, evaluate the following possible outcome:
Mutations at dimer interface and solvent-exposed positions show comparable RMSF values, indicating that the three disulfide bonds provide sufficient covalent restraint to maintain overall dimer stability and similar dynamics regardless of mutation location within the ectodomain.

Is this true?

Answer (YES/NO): YES